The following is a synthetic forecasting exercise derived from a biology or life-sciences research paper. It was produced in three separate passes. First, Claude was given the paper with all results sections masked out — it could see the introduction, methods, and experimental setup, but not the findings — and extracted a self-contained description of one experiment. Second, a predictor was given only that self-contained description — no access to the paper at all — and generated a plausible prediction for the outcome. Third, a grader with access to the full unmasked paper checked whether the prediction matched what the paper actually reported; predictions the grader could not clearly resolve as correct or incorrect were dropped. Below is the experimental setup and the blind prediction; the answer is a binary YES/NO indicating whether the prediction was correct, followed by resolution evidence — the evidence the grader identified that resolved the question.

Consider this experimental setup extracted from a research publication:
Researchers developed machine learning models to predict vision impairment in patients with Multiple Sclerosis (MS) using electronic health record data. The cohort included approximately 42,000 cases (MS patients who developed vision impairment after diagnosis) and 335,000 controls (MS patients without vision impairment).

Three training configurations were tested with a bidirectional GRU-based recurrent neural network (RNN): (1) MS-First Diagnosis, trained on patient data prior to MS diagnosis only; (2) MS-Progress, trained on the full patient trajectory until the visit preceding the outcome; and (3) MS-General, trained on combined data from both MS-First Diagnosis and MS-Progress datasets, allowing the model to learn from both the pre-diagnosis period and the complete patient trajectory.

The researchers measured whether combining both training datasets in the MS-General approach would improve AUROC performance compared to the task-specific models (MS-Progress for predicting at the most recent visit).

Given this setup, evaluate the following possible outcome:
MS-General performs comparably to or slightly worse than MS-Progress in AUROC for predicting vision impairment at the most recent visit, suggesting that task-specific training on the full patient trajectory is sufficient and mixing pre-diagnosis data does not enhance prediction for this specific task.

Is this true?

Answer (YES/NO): YES